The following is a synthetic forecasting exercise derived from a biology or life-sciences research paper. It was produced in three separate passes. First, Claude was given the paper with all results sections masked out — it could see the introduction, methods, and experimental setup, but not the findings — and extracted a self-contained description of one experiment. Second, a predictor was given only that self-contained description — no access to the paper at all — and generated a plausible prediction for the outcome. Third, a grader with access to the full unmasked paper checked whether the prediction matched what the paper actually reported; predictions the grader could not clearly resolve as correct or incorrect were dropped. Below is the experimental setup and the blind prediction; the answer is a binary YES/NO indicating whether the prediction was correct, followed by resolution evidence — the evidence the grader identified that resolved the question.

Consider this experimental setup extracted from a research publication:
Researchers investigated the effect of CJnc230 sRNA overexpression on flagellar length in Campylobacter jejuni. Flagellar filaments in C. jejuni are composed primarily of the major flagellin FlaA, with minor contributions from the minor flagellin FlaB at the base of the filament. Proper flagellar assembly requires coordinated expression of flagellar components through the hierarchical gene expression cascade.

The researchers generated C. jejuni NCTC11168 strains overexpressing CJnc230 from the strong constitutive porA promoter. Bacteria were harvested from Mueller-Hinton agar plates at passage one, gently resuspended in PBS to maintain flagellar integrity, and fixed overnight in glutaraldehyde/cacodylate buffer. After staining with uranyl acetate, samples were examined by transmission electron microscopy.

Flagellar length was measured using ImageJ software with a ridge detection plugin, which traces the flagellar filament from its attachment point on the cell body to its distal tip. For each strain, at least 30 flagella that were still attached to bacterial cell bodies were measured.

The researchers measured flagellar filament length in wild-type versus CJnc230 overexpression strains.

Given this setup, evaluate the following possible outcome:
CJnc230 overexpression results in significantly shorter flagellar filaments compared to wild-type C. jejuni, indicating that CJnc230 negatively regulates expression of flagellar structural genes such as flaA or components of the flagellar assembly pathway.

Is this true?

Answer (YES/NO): NO